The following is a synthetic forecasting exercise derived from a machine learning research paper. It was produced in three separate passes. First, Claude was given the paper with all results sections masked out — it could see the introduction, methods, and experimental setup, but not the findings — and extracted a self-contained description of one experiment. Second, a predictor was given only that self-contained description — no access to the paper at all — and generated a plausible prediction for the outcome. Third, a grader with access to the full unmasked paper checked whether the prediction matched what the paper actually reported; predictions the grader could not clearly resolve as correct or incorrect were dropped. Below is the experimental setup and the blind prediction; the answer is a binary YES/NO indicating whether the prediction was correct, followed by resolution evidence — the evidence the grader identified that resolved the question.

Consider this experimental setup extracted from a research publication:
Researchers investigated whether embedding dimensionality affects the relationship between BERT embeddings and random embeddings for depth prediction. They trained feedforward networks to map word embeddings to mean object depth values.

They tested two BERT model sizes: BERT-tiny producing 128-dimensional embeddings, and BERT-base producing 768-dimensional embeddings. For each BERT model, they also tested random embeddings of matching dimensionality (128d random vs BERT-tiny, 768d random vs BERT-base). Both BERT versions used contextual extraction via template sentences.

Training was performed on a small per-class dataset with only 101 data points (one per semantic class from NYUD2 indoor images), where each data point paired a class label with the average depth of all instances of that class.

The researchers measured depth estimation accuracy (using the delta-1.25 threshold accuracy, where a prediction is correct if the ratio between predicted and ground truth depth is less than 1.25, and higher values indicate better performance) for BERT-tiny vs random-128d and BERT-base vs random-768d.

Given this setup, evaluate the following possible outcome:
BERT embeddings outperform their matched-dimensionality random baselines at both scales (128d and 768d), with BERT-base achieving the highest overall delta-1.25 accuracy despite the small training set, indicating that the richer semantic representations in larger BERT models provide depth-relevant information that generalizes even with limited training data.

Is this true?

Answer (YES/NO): YES